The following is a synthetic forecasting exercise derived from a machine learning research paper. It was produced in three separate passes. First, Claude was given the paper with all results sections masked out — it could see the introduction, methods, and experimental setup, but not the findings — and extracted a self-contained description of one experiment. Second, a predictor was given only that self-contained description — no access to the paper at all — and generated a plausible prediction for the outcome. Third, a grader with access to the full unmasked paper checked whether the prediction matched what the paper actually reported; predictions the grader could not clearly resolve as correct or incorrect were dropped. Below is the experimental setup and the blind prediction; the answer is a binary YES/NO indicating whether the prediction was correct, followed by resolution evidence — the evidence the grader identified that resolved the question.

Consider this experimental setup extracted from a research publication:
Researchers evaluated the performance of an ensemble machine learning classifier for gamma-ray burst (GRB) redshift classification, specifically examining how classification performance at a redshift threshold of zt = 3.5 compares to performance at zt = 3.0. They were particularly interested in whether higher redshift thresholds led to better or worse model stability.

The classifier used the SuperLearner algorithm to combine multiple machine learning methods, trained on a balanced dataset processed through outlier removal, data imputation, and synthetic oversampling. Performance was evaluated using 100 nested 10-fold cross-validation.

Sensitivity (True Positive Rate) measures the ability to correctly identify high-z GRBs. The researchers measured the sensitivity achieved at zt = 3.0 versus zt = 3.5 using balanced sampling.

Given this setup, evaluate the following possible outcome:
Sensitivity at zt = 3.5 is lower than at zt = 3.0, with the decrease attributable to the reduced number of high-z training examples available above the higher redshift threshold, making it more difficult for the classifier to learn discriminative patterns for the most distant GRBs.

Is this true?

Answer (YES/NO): NO